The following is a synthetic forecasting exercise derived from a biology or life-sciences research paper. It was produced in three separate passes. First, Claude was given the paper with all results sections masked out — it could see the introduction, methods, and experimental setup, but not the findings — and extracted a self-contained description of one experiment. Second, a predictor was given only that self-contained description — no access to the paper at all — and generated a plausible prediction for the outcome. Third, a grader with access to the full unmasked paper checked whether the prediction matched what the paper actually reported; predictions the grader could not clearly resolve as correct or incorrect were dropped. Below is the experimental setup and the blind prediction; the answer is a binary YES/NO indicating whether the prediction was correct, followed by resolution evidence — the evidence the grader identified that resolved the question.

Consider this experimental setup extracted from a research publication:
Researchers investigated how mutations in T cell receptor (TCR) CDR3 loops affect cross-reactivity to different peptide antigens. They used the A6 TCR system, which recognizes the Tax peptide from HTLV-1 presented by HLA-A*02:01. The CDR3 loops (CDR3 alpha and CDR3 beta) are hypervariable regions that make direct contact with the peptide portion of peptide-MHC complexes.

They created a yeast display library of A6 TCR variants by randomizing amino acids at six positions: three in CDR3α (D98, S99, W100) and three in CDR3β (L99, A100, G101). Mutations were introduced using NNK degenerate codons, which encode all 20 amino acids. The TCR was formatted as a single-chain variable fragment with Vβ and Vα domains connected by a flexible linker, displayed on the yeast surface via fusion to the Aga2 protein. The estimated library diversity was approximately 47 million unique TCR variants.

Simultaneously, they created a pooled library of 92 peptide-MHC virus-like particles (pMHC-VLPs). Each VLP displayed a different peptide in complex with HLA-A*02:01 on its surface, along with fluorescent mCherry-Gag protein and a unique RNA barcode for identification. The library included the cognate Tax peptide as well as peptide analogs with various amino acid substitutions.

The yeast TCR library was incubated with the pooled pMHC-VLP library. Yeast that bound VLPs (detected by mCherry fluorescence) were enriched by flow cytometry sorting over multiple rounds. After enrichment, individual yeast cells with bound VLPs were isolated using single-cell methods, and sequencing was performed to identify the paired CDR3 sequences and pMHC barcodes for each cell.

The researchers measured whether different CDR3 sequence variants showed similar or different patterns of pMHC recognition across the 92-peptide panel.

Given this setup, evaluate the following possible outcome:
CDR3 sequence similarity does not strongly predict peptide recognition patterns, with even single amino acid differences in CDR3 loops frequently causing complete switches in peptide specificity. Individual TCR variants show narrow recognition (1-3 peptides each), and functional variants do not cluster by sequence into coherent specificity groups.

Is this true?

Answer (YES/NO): NO